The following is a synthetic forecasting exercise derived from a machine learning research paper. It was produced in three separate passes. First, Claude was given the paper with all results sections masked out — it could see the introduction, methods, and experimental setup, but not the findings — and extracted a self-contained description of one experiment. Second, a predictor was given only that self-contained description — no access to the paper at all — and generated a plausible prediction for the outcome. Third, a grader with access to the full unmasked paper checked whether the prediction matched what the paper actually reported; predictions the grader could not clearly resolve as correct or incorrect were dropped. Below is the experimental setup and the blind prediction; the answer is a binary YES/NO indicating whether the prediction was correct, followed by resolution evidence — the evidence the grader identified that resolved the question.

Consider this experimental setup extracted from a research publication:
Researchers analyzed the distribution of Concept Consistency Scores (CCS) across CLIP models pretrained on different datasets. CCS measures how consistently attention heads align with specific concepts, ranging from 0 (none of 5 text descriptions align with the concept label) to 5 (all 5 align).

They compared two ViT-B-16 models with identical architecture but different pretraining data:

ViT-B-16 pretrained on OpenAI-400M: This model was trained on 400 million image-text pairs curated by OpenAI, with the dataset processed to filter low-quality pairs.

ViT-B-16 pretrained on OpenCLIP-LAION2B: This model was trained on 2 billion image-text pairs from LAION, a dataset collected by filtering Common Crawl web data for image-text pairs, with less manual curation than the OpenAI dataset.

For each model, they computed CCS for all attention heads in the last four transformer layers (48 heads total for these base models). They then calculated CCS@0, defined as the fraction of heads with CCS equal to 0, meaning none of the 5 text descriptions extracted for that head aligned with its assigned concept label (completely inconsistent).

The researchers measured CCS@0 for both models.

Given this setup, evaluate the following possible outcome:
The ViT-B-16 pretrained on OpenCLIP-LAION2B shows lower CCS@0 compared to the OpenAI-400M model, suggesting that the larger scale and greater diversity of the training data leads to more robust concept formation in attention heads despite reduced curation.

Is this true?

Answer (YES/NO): NO